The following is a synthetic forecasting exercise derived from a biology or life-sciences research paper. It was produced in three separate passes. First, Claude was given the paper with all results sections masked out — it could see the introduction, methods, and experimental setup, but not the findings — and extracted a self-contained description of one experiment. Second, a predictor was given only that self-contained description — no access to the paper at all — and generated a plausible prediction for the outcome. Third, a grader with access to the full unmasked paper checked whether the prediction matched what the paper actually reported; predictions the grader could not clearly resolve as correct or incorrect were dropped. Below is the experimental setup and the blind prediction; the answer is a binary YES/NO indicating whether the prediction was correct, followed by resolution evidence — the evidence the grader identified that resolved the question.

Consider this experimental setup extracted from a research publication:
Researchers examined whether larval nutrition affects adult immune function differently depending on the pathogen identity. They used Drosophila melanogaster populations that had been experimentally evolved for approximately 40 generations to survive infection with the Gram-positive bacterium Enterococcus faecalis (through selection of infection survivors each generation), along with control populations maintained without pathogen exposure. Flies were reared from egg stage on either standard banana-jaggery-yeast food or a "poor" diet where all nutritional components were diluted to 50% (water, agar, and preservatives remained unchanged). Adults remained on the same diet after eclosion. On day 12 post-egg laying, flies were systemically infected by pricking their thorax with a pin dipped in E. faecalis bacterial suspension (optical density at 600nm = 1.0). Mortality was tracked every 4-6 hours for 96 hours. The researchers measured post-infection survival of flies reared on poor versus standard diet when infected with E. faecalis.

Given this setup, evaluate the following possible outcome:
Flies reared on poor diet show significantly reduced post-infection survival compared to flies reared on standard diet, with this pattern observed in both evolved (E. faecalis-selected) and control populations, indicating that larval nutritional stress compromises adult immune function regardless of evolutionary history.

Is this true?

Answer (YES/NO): NO